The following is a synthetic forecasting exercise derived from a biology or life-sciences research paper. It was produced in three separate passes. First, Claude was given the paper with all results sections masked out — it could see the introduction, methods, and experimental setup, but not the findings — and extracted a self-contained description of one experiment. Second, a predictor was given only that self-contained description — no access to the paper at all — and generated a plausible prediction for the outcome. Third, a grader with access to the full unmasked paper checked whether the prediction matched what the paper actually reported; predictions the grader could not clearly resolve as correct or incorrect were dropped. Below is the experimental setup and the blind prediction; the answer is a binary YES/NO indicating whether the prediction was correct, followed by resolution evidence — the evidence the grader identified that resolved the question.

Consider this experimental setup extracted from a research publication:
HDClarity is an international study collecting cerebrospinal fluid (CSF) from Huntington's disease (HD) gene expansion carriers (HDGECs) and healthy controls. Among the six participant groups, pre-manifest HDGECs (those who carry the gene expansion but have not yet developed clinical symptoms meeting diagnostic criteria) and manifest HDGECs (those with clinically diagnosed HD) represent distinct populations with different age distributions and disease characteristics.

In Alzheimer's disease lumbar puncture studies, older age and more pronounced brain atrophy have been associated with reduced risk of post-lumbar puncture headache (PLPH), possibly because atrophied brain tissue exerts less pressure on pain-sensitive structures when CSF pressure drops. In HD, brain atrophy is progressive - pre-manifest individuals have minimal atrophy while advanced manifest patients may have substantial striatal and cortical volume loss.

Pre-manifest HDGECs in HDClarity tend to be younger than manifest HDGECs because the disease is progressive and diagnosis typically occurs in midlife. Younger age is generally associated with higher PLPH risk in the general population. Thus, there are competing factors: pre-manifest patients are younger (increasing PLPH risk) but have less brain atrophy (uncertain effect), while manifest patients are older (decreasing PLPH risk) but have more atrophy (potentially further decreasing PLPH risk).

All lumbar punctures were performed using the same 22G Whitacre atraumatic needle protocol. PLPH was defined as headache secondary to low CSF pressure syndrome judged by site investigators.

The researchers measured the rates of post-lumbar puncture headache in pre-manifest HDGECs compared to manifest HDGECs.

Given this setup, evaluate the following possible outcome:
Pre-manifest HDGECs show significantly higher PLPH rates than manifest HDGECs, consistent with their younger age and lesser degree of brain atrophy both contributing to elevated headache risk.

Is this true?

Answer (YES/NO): NO